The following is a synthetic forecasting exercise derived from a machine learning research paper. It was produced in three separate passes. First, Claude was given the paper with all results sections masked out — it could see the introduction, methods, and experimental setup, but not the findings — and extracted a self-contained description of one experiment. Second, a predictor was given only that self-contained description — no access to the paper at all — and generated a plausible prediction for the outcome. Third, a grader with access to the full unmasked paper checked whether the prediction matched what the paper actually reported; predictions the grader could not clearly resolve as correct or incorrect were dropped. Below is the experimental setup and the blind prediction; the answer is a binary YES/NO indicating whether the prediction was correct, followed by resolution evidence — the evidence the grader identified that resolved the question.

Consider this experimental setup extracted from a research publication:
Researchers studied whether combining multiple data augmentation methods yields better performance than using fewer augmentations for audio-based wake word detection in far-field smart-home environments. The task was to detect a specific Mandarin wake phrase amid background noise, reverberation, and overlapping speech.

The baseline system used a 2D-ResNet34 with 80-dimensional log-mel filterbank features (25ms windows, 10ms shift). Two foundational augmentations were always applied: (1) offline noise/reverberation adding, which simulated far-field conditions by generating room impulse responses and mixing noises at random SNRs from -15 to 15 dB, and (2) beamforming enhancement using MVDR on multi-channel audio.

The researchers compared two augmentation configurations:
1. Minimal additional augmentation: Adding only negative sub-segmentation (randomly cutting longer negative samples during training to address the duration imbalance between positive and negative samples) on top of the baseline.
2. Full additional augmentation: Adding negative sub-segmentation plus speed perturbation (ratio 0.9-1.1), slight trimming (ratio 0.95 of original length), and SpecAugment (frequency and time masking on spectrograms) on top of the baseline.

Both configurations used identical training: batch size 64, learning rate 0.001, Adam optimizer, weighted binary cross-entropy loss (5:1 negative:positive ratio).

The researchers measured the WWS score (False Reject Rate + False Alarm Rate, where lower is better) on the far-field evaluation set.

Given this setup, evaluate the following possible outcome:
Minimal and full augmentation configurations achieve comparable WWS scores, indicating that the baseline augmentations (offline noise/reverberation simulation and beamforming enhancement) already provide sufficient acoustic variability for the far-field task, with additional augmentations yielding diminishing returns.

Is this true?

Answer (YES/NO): NO